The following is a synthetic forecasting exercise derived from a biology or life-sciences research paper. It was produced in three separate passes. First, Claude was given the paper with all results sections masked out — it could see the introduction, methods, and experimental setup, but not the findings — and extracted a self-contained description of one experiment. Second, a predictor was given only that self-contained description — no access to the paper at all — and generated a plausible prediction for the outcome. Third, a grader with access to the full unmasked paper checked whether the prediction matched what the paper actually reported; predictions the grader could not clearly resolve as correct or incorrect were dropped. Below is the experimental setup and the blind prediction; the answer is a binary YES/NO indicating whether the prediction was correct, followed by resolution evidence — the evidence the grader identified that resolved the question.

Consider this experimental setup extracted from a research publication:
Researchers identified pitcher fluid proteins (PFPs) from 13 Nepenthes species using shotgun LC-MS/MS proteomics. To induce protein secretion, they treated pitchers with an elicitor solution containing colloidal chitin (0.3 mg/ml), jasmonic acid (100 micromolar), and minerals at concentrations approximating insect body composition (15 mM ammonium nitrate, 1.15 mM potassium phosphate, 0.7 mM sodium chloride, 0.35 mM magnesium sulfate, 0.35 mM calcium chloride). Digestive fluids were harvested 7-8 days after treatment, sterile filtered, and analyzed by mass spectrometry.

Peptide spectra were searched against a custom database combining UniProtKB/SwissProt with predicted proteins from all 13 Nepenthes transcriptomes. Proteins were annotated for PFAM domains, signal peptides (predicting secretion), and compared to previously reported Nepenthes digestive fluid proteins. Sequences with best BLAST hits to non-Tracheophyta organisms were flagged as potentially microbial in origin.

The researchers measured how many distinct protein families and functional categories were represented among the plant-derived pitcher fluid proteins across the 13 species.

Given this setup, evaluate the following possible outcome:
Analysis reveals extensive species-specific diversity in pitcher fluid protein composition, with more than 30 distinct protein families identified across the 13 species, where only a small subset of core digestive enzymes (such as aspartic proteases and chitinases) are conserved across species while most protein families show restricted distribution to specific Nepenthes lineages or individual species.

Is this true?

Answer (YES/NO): NO